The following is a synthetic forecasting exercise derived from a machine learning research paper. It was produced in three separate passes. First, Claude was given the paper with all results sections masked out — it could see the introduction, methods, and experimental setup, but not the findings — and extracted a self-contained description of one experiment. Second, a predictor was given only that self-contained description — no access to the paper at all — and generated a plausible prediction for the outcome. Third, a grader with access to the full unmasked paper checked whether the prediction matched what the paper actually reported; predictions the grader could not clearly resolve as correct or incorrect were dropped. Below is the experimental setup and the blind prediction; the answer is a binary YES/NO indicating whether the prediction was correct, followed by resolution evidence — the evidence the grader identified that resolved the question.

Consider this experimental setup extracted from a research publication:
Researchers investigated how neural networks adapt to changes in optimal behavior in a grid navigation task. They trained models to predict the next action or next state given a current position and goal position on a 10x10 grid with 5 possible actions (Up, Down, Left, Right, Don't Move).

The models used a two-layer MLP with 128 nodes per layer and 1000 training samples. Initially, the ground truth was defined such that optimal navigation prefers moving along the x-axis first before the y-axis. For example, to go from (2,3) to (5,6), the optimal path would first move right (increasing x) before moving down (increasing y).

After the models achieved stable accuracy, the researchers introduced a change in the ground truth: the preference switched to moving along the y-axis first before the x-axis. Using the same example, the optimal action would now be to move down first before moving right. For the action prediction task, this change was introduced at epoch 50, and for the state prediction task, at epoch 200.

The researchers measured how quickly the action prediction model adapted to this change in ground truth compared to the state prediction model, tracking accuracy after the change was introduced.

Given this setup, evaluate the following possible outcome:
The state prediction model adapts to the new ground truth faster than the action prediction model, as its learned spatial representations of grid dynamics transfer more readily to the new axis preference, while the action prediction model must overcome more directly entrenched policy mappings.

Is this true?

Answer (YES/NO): NO